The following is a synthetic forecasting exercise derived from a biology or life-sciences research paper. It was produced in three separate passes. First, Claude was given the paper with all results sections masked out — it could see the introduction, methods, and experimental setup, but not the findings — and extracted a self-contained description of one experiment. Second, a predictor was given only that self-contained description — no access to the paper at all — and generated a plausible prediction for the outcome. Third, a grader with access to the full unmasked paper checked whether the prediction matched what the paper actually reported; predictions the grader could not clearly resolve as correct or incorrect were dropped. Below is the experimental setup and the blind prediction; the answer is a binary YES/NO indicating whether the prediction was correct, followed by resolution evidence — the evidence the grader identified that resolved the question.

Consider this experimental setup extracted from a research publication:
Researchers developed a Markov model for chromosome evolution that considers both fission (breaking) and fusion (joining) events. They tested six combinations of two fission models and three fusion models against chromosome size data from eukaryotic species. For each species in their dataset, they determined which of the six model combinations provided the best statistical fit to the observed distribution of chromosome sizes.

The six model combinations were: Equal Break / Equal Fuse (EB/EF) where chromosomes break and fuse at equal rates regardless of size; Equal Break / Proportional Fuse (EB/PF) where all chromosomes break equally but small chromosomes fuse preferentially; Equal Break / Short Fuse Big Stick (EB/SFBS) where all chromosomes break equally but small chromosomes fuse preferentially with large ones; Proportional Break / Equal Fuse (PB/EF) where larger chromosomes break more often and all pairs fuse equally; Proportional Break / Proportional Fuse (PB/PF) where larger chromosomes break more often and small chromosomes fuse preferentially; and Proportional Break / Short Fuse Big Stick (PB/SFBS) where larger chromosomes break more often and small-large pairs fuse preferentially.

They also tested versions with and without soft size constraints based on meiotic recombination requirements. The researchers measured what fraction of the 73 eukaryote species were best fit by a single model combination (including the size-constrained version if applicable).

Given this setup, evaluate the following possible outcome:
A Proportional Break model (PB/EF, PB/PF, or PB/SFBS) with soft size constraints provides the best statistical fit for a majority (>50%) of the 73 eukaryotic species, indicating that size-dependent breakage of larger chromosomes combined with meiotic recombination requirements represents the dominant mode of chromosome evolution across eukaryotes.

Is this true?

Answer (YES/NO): YES